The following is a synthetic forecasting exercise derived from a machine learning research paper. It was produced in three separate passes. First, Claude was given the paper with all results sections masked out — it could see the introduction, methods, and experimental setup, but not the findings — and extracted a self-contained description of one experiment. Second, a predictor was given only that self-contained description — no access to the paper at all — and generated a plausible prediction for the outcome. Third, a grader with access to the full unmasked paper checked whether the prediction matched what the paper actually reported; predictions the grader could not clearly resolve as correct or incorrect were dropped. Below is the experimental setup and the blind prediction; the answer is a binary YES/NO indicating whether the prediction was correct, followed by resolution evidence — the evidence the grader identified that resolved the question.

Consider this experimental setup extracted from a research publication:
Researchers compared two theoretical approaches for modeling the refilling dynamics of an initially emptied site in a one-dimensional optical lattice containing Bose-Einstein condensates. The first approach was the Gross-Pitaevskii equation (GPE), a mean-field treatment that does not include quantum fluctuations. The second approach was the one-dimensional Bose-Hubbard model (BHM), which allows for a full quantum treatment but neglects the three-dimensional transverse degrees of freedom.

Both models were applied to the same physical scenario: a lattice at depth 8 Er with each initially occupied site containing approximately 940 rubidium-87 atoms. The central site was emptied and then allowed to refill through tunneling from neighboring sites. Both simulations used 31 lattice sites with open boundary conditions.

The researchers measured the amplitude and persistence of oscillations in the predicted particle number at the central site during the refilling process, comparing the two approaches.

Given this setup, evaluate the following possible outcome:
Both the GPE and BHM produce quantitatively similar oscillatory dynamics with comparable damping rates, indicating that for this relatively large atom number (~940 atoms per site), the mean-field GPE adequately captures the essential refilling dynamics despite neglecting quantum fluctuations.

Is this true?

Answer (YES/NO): NO